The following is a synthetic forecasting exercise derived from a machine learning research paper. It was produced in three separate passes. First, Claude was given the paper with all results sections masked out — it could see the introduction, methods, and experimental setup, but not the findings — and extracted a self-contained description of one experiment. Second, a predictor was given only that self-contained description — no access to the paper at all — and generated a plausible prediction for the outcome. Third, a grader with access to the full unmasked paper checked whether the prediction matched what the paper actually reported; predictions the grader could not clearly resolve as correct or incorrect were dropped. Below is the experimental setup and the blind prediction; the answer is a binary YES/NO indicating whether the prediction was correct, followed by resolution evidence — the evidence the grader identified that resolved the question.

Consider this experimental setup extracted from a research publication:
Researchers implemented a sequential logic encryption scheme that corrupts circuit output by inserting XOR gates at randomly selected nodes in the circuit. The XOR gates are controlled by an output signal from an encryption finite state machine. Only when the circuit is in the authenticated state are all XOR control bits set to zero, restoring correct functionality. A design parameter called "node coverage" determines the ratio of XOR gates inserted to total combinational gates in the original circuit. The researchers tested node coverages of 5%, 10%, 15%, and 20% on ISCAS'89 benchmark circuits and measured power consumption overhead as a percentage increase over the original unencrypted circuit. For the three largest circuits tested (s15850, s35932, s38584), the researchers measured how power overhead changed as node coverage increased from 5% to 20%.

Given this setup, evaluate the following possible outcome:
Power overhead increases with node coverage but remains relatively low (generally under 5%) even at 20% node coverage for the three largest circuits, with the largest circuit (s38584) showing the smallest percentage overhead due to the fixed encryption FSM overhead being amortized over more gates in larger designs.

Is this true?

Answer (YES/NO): NO